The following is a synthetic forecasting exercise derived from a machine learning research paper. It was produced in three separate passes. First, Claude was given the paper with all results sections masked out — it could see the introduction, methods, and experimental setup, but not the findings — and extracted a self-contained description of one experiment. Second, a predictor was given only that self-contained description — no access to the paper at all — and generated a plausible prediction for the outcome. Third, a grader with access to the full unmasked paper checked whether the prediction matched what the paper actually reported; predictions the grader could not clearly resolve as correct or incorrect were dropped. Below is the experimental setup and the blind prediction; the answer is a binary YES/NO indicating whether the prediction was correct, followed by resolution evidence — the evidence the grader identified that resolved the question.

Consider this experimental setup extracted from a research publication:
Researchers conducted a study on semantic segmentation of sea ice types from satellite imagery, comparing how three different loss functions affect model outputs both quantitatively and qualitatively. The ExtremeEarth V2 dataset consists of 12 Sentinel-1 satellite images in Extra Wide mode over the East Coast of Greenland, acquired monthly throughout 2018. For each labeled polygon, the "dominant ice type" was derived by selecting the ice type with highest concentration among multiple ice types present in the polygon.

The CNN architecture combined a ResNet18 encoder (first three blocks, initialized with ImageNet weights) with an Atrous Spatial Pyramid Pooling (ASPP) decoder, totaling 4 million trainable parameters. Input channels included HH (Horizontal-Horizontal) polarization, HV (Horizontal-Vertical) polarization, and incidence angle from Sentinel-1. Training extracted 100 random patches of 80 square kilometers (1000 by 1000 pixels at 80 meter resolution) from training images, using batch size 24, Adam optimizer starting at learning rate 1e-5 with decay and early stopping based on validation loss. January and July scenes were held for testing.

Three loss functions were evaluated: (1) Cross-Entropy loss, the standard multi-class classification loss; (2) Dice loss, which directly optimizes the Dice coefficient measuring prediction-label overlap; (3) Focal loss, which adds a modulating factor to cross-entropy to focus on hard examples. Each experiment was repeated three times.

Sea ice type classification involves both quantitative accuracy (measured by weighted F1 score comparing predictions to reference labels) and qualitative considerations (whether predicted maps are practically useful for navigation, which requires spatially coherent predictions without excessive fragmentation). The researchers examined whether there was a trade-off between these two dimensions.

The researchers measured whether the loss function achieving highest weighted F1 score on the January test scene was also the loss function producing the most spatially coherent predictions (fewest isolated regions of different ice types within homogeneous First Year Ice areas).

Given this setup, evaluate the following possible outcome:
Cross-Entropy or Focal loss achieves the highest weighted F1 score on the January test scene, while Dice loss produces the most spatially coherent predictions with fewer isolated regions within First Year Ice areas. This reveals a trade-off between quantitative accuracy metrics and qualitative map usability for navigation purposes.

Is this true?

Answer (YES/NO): YES